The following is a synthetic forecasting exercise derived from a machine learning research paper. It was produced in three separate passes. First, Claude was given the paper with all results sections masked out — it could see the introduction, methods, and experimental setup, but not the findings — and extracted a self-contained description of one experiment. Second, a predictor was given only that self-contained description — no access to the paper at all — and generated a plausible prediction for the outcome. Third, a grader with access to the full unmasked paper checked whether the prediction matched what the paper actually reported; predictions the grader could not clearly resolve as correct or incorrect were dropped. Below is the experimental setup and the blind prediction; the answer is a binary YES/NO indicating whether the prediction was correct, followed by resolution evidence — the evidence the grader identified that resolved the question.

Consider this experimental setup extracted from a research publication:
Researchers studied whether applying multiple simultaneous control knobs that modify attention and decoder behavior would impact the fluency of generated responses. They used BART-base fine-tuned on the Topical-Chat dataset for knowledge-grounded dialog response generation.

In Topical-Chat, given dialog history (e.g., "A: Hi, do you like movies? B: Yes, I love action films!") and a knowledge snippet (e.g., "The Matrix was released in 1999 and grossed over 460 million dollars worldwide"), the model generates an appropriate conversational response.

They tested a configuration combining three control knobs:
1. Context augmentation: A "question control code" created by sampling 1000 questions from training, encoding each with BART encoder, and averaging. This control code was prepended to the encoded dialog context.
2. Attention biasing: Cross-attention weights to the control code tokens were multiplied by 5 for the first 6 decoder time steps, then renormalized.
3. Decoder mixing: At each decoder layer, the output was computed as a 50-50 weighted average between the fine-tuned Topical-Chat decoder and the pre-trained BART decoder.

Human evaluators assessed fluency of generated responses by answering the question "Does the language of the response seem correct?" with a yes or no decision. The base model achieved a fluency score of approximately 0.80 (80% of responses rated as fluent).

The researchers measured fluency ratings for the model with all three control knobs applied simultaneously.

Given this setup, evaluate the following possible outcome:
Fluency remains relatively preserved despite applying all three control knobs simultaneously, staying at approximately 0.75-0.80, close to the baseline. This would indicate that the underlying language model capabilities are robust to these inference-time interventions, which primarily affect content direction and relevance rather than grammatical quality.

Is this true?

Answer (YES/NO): YES